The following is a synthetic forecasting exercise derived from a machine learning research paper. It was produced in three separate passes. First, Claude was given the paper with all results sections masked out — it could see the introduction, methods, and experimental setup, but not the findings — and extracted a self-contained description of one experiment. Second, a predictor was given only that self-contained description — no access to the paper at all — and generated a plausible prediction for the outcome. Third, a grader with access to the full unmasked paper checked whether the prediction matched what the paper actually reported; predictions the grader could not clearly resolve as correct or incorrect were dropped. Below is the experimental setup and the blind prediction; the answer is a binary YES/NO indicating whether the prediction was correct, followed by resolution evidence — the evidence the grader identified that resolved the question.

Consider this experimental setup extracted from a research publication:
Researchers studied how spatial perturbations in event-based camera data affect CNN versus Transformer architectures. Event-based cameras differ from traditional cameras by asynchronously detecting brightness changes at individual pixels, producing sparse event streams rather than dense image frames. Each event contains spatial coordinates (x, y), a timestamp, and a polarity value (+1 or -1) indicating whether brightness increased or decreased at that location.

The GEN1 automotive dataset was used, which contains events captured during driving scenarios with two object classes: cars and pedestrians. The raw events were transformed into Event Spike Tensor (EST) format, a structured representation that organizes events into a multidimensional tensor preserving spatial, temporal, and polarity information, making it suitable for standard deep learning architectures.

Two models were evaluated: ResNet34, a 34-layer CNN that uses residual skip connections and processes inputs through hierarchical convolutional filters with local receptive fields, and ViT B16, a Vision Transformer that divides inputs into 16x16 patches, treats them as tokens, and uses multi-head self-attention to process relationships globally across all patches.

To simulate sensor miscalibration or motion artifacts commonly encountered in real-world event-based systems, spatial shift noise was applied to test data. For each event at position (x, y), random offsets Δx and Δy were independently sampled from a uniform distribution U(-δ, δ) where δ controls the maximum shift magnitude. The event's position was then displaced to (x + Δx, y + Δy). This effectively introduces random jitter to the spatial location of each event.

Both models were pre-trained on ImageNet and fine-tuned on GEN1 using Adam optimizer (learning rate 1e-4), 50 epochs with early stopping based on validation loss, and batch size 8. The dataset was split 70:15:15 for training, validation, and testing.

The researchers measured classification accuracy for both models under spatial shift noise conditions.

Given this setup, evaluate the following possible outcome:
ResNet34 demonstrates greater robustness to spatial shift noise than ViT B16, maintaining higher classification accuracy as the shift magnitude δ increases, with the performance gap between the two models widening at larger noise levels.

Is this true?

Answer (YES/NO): NO